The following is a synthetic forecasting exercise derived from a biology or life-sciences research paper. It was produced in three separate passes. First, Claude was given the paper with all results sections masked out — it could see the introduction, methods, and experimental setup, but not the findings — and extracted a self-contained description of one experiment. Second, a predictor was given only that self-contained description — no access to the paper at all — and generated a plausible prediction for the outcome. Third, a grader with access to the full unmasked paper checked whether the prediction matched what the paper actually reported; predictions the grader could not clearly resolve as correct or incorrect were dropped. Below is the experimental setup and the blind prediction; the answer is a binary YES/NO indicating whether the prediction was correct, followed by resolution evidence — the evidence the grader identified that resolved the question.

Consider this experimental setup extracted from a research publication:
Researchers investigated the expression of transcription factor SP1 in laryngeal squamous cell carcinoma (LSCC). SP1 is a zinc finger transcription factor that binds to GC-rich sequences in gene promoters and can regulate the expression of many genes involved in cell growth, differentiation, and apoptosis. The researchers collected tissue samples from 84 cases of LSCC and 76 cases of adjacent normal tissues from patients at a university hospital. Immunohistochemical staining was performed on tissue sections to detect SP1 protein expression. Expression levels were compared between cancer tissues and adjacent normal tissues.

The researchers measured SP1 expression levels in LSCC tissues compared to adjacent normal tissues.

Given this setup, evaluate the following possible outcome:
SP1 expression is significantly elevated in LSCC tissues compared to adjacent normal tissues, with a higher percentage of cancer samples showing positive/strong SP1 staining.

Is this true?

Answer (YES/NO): YES